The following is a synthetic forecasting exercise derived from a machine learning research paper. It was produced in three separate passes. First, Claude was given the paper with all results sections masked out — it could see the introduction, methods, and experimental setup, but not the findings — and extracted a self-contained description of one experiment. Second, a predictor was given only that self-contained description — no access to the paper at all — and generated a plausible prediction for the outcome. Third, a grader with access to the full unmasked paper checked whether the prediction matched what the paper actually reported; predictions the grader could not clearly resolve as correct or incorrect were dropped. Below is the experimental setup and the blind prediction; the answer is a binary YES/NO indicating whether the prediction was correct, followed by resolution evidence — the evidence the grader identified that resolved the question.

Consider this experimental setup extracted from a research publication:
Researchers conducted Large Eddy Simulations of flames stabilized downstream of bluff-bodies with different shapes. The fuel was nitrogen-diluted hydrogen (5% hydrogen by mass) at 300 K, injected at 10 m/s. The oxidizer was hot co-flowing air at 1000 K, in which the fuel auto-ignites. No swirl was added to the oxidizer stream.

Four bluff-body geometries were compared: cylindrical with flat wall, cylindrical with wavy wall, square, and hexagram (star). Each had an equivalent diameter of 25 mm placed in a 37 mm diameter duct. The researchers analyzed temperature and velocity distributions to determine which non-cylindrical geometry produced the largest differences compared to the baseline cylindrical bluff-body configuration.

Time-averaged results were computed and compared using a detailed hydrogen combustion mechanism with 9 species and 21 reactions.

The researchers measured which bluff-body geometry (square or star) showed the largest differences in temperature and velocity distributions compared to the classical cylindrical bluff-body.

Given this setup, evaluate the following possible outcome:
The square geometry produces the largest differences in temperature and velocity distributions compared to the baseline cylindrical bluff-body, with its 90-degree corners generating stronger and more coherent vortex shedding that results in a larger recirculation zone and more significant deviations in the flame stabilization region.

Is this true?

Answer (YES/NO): NO